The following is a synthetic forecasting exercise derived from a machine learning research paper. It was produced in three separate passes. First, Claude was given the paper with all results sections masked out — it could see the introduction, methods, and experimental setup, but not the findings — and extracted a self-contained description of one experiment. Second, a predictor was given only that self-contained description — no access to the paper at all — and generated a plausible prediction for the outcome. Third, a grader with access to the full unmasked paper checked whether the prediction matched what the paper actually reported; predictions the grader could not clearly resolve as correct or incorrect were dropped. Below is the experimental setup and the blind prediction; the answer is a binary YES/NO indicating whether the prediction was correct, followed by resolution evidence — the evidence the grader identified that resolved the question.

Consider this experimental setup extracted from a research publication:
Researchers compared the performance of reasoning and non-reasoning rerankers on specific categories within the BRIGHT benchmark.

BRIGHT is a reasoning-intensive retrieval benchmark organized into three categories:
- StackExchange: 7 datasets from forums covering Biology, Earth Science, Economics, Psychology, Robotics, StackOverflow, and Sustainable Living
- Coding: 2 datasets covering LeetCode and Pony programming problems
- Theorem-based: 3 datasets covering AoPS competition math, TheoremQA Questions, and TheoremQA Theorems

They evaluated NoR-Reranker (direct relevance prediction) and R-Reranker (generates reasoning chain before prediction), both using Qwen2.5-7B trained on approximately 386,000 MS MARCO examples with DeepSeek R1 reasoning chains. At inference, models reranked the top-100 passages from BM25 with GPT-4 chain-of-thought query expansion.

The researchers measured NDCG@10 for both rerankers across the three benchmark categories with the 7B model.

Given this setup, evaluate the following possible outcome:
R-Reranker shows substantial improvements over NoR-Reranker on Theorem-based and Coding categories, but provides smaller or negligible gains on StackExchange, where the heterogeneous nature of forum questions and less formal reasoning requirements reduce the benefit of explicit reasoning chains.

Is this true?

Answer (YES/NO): NO